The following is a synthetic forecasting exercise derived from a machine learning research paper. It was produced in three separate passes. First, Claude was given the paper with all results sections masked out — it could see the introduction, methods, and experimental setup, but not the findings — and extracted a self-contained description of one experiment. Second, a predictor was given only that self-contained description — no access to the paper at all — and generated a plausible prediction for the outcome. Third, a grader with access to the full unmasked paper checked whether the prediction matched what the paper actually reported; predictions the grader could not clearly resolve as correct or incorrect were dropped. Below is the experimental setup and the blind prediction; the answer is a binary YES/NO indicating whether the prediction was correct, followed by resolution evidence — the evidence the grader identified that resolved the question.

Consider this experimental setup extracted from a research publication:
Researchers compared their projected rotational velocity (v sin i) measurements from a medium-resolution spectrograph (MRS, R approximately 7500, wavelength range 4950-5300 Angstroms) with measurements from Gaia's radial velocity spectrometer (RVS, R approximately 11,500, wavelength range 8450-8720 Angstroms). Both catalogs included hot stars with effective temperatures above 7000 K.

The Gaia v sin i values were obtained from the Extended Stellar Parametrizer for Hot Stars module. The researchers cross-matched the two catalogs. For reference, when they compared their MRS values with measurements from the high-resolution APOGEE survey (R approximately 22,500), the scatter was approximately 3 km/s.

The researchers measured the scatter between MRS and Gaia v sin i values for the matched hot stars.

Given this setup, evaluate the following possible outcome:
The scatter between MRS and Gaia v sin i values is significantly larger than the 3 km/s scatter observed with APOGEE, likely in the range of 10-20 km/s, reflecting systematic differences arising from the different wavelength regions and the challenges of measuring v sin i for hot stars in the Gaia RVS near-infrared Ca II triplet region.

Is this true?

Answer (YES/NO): YES